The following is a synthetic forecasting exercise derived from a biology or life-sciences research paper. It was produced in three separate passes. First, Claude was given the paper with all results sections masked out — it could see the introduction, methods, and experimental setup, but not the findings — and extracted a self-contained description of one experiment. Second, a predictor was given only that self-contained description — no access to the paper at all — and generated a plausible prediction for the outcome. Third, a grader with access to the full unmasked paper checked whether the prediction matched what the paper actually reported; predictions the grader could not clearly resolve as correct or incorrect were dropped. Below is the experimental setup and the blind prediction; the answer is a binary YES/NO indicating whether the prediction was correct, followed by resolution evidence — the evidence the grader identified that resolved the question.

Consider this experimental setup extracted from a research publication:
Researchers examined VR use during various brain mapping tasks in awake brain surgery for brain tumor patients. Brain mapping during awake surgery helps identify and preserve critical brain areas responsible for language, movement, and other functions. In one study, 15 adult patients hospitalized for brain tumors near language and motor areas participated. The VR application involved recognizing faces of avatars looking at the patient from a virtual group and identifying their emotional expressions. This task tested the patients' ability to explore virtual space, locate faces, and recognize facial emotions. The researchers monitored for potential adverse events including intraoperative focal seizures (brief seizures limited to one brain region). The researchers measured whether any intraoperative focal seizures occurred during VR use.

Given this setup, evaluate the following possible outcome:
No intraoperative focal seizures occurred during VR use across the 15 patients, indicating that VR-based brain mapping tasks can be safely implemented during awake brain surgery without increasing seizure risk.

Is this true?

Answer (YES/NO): NO